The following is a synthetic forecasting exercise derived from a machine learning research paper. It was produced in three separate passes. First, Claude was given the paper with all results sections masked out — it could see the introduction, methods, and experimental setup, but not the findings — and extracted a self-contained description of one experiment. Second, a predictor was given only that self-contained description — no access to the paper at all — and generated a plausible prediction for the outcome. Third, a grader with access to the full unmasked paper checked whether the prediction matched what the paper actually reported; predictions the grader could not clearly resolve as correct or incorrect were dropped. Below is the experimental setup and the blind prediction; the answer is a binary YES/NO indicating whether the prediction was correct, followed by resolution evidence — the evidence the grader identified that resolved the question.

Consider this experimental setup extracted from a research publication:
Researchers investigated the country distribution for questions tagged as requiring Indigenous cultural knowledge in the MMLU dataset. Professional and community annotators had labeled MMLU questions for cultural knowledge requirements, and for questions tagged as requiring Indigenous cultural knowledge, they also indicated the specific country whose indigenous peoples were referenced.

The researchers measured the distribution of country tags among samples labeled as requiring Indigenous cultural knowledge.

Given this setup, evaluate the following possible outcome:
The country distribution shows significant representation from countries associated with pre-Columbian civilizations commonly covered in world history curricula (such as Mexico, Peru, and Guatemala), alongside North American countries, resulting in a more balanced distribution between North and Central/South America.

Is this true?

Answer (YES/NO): NO